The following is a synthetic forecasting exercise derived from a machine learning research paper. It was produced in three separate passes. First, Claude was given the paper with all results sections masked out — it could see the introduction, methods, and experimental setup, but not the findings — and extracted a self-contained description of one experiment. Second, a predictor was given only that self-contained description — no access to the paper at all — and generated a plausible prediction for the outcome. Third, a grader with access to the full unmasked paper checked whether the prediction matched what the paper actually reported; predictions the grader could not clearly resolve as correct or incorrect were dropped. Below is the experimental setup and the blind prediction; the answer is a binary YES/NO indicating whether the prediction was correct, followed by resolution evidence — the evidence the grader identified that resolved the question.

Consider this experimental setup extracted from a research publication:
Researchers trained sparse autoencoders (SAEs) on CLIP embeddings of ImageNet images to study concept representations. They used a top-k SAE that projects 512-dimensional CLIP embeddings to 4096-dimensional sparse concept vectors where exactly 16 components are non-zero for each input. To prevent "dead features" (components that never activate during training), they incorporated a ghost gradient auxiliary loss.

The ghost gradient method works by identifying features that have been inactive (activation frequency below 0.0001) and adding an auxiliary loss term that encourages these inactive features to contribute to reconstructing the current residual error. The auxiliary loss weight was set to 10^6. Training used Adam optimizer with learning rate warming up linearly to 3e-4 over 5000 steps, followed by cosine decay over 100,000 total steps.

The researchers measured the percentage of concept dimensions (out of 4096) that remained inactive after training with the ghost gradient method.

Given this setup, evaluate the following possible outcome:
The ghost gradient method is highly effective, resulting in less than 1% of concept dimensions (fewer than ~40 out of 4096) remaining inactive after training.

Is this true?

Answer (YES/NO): NO